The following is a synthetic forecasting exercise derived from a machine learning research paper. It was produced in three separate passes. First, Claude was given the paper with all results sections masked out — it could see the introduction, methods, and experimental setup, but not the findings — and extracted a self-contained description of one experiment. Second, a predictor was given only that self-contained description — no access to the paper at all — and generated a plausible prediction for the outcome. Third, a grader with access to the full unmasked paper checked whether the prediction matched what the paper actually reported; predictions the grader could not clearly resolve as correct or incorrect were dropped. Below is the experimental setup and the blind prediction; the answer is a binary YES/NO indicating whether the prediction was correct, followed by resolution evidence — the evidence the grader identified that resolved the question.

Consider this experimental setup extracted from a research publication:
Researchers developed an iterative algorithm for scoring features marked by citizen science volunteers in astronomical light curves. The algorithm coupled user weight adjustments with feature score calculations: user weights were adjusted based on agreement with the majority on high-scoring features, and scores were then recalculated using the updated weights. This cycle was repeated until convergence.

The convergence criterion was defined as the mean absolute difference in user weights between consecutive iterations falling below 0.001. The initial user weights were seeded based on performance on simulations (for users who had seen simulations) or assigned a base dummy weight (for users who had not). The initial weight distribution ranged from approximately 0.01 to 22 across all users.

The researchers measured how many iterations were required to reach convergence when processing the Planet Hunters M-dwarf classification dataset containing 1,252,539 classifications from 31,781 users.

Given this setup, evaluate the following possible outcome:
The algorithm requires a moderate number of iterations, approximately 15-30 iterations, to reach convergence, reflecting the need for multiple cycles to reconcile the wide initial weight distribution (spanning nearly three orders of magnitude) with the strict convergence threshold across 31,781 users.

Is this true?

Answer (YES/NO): YES